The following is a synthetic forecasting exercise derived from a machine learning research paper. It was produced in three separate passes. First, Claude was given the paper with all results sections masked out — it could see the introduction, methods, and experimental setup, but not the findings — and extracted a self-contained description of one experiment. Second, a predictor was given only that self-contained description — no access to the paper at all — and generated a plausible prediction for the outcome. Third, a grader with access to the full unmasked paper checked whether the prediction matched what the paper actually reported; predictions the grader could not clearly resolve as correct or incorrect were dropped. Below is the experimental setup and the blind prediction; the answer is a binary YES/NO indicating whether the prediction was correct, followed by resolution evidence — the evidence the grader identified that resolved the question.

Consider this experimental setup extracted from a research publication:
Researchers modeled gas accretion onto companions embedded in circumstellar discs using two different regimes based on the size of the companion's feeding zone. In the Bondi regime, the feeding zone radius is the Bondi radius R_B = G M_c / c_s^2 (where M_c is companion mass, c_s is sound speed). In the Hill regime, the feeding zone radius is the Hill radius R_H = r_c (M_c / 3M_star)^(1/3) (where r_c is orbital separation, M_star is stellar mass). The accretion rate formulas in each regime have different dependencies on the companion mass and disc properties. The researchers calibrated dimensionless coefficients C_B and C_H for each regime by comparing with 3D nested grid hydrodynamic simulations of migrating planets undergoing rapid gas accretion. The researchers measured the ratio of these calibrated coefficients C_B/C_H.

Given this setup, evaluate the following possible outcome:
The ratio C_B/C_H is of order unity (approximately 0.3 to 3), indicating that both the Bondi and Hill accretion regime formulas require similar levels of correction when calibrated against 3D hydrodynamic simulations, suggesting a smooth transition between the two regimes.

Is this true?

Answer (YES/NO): NO